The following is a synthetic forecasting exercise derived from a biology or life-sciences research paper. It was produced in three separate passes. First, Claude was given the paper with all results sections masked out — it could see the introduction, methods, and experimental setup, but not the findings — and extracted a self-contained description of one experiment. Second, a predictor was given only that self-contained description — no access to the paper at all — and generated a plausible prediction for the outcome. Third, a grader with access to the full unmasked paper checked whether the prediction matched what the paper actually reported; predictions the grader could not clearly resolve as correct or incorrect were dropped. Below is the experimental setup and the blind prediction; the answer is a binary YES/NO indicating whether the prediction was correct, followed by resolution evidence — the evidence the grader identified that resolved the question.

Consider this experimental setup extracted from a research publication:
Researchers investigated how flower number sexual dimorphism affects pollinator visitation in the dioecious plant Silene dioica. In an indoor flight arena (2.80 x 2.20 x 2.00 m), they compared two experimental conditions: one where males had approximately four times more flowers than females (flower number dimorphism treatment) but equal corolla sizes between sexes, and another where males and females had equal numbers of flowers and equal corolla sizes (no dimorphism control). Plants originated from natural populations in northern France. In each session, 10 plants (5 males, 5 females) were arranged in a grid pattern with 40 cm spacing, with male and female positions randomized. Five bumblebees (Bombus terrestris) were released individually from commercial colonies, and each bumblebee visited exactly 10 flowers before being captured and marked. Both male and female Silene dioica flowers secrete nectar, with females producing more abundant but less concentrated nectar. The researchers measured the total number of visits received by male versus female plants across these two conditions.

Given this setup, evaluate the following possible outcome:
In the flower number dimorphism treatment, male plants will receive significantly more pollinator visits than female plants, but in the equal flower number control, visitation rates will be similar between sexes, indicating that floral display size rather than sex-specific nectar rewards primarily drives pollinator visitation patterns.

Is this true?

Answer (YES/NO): NO